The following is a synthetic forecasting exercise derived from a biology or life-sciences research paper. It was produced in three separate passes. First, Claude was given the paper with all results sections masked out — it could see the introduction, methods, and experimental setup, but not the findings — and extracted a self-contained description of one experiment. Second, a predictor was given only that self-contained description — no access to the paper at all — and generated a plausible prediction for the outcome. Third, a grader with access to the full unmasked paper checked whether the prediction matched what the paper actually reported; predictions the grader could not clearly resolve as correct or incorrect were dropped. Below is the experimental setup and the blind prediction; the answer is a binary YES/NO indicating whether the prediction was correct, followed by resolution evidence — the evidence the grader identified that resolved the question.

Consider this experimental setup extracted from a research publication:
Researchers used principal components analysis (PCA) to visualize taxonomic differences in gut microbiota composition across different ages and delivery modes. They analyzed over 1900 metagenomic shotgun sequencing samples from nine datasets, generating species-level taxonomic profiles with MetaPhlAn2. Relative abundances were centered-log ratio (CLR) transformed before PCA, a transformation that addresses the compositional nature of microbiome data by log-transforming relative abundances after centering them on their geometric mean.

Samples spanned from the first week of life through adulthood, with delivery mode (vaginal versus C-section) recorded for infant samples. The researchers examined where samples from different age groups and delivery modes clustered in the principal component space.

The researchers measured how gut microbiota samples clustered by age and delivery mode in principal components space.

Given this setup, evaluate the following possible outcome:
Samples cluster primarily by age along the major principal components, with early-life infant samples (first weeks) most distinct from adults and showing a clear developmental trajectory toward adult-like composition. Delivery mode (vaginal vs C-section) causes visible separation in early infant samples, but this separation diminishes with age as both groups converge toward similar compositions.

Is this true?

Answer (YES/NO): YES